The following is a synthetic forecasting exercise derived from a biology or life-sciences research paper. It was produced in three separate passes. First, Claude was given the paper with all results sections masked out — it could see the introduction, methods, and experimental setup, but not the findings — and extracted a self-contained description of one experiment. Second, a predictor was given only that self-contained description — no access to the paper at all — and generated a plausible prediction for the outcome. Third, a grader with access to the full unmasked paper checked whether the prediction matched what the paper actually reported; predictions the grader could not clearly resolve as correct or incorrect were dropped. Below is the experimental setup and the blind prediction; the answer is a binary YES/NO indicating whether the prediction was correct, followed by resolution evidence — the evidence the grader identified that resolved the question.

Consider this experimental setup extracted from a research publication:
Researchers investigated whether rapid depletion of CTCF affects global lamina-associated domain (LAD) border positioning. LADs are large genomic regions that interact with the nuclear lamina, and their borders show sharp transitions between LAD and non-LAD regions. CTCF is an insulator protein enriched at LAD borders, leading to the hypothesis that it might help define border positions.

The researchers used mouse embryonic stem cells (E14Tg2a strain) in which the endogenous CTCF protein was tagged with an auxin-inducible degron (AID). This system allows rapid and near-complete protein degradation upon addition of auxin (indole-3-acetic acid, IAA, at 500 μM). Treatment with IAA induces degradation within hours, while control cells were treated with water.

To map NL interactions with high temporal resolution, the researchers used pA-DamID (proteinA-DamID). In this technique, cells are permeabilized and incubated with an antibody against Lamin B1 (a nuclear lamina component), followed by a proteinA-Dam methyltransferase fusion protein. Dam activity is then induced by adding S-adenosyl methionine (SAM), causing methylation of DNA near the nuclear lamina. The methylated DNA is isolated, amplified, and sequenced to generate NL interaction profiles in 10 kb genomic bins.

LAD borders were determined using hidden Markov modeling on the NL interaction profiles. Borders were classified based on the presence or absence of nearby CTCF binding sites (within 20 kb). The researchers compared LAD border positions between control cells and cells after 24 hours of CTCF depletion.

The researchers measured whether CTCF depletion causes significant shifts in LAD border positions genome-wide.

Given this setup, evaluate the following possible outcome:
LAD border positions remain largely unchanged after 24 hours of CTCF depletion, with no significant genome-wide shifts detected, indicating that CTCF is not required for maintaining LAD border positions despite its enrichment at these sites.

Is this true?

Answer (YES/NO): YES